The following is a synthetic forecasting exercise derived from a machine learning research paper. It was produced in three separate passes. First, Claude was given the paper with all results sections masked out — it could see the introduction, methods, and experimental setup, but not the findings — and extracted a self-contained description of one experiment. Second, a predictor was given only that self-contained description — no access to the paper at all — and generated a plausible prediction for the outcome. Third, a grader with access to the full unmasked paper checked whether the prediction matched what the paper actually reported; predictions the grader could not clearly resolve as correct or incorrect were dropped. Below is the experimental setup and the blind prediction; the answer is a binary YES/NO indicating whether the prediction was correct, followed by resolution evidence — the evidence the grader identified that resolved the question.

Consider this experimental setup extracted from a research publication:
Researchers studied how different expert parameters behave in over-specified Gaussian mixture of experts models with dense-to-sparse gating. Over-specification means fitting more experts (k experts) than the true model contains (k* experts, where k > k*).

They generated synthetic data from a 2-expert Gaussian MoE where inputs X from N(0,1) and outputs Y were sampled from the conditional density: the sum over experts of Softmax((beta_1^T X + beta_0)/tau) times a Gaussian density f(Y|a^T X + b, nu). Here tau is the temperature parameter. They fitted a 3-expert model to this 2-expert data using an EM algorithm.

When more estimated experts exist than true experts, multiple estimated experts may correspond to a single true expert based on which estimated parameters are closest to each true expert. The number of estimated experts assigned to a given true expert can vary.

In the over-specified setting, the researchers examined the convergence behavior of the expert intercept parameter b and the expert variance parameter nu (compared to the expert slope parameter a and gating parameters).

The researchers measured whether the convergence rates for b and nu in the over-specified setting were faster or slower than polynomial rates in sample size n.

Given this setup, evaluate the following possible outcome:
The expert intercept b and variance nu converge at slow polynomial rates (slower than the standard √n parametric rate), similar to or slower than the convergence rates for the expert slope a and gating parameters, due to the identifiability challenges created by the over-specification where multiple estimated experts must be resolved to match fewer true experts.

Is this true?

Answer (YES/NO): NO